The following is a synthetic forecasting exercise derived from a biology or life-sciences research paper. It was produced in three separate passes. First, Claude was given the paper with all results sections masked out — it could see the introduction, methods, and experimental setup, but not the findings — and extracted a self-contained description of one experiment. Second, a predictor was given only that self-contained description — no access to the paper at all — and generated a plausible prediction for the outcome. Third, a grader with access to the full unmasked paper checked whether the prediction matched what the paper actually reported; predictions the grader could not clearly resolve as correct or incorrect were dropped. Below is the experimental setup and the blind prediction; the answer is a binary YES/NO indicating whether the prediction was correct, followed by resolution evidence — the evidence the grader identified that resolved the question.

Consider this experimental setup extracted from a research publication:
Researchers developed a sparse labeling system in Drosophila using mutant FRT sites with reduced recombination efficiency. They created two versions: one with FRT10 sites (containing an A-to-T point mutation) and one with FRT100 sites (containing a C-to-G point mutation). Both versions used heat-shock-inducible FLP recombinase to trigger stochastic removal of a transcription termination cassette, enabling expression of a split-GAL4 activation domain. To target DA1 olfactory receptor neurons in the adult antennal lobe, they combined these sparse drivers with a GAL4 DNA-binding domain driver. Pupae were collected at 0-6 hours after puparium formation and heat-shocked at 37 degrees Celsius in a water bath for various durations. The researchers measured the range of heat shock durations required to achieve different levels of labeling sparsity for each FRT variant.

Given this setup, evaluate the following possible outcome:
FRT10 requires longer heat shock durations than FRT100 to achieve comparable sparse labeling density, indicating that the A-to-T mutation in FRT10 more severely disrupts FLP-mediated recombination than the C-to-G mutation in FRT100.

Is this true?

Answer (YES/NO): NO